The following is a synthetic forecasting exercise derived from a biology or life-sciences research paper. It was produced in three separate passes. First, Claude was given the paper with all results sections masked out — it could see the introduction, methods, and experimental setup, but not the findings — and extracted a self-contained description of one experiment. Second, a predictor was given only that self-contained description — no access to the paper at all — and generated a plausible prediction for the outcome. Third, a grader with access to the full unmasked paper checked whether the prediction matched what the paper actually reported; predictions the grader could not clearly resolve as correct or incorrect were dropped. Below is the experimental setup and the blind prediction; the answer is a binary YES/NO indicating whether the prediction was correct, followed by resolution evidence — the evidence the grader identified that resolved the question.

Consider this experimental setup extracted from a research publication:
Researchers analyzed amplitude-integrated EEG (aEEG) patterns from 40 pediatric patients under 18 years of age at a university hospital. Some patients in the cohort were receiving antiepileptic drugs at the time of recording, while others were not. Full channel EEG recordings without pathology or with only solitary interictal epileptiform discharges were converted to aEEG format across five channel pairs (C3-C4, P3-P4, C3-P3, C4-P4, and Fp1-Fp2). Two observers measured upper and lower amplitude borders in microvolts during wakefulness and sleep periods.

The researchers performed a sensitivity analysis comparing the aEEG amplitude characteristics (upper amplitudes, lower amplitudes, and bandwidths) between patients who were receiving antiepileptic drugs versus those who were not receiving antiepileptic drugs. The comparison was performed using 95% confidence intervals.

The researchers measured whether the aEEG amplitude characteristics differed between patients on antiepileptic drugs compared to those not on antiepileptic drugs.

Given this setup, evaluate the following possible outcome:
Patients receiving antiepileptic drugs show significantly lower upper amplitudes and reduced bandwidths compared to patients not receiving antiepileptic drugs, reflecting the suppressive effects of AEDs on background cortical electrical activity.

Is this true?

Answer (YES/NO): NO